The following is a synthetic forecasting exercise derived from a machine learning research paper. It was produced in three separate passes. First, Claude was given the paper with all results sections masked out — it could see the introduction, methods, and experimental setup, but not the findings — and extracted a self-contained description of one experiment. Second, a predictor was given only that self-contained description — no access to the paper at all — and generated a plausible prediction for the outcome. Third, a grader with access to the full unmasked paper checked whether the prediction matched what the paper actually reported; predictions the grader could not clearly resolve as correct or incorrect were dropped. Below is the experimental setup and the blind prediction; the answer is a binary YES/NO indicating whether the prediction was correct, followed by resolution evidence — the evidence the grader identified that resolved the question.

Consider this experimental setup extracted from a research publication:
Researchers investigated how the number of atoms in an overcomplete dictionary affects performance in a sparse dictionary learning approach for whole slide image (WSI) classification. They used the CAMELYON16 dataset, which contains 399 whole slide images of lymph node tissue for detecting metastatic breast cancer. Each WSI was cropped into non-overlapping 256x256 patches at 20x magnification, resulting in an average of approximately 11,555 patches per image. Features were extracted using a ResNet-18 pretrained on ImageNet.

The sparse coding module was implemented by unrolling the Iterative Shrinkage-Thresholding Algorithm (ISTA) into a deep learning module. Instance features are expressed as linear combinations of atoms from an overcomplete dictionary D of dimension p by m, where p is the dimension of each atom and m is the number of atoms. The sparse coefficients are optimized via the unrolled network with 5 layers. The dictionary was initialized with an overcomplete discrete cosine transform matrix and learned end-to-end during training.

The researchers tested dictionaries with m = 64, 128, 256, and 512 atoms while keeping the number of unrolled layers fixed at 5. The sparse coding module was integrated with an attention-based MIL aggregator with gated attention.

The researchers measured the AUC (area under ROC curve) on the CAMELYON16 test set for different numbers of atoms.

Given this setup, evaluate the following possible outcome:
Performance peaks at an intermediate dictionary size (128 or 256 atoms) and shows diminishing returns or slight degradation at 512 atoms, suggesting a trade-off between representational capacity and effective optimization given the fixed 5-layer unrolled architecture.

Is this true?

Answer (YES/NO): NO